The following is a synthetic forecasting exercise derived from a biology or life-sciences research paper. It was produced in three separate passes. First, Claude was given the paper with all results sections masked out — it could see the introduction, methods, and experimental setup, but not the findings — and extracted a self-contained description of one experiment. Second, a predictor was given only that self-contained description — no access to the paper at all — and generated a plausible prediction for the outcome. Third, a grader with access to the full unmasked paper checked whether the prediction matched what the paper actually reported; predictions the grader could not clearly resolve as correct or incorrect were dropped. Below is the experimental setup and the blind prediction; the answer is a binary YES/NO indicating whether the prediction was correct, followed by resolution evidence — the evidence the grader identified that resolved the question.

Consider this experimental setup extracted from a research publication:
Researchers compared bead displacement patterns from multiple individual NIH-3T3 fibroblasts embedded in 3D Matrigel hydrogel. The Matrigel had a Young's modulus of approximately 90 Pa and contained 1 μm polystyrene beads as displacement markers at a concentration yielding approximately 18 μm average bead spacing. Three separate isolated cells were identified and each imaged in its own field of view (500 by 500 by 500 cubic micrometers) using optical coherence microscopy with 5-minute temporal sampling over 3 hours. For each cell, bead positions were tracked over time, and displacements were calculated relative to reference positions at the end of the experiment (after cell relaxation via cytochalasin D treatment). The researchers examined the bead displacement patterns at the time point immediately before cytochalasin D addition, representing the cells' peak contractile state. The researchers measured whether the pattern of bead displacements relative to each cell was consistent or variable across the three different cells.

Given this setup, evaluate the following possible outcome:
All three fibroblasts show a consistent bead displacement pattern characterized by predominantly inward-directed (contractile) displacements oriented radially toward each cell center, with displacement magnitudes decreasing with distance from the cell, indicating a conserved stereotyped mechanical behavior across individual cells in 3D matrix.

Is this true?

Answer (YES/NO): NO